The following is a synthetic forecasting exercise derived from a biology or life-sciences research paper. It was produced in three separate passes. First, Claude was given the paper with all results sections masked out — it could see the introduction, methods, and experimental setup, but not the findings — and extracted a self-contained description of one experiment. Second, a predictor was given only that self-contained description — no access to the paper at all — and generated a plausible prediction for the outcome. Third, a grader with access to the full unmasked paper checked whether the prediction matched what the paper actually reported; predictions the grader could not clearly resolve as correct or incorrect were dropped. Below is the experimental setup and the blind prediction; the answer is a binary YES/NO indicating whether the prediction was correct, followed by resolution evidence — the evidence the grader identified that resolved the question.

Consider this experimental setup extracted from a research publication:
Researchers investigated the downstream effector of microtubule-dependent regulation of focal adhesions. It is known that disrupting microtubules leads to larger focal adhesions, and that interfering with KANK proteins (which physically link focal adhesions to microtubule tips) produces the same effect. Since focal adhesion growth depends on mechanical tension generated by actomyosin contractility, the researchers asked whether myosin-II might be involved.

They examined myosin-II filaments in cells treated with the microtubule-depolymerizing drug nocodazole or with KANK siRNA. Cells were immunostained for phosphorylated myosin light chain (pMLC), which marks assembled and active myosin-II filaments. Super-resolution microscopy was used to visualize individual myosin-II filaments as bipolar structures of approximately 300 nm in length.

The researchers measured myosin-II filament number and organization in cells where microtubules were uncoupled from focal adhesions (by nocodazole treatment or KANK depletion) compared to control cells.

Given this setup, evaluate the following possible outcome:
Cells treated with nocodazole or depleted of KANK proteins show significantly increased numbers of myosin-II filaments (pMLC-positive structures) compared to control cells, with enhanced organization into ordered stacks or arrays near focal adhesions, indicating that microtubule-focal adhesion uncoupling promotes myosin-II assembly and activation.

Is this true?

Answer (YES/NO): YES